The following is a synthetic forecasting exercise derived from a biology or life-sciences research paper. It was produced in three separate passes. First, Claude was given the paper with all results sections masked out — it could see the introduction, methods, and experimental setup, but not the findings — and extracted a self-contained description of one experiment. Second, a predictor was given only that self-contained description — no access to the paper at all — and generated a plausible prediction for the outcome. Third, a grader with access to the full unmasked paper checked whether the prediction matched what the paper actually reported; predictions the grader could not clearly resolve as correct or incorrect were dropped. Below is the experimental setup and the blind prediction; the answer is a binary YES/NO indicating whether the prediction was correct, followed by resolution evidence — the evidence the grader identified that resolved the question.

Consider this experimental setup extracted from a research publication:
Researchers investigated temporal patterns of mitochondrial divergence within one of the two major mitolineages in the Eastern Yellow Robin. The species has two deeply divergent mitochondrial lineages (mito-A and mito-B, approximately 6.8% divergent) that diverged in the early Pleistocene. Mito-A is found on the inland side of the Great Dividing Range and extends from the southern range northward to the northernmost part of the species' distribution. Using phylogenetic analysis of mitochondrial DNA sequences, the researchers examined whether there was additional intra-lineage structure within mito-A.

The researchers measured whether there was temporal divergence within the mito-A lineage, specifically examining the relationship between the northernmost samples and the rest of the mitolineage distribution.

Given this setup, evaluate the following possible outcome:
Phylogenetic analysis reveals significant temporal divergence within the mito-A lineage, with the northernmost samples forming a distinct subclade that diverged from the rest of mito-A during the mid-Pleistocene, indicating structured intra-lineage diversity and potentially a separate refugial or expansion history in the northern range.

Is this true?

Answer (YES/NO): NO